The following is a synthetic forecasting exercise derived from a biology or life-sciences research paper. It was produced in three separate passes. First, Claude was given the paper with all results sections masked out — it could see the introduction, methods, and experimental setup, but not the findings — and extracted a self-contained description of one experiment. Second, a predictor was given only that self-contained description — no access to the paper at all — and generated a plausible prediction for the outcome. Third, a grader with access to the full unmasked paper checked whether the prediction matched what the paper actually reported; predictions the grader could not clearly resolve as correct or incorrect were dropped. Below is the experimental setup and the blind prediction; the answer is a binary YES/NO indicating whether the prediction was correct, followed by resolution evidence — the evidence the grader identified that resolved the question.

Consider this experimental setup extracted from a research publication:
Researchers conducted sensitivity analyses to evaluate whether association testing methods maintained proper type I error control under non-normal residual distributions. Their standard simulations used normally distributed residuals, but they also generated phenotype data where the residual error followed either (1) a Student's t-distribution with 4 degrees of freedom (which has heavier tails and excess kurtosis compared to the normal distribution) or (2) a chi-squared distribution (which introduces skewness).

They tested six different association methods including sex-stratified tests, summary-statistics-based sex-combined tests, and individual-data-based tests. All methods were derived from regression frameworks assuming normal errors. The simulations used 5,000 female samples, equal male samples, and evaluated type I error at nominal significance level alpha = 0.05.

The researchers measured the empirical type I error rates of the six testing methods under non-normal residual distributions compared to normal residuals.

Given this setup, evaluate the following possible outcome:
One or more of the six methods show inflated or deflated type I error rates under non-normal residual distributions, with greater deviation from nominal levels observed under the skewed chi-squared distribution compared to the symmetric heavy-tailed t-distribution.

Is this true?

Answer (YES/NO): YES